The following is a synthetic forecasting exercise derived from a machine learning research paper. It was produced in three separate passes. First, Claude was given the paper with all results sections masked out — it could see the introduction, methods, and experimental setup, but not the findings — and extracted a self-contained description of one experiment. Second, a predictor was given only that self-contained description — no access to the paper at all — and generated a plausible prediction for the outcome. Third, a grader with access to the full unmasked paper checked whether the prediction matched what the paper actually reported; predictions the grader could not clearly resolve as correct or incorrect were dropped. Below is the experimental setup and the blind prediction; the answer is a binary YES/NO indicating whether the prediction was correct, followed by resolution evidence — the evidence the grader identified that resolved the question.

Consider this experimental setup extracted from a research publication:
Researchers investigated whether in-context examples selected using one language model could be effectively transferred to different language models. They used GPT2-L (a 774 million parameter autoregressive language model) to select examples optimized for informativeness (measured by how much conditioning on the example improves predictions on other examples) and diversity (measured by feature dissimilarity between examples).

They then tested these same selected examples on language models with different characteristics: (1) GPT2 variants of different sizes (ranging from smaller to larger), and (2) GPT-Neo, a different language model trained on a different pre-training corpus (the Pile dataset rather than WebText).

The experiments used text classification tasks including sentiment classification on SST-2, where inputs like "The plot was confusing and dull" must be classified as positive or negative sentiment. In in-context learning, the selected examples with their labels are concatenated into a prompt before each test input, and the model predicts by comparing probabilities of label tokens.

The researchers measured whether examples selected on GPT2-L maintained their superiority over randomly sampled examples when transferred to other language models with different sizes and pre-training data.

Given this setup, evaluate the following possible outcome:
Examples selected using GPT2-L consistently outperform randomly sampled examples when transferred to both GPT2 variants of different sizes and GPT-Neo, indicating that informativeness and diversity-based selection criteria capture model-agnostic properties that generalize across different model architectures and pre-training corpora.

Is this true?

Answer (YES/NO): YES